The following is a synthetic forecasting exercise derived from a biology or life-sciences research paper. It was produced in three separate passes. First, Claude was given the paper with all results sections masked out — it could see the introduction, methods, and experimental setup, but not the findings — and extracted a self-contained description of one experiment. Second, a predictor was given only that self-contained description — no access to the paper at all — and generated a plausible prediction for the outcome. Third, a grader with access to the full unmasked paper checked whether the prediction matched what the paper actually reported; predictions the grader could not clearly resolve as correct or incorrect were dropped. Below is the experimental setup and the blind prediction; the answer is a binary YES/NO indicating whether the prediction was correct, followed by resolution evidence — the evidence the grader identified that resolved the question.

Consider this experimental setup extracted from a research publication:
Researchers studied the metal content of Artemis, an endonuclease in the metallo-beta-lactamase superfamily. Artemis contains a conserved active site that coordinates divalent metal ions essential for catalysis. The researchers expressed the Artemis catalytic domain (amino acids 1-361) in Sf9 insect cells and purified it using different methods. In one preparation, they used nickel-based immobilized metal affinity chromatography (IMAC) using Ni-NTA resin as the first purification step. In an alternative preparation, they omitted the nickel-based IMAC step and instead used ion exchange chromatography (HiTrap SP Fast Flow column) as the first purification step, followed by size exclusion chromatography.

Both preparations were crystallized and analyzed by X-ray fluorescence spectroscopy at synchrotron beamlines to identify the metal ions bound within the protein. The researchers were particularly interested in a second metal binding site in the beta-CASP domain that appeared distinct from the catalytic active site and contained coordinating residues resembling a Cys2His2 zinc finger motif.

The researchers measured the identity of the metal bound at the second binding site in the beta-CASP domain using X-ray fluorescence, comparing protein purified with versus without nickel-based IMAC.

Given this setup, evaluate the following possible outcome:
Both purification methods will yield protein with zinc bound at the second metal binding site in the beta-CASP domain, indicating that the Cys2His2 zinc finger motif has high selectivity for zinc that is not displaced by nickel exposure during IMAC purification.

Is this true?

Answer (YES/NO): YES